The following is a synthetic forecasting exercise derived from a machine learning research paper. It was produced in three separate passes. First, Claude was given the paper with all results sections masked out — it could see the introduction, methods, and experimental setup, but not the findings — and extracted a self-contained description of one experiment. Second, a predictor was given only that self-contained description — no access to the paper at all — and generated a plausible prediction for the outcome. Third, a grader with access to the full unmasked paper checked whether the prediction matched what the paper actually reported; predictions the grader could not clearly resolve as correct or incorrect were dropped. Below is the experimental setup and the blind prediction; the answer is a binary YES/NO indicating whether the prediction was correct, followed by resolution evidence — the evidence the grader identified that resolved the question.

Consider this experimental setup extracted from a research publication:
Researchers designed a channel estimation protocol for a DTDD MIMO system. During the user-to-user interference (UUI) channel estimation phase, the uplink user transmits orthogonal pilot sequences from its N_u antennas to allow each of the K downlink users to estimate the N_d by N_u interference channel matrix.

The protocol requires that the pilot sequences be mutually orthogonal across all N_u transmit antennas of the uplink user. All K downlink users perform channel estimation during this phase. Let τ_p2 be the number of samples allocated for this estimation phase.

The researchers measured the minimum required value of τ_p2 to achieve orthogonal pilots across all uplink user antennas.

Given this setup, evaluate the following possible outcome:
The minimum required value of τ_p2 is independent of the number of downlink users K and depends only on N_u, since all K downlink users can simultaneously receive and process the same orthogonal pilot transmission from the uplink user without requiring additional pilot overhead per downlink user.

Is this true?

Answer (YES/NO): YES